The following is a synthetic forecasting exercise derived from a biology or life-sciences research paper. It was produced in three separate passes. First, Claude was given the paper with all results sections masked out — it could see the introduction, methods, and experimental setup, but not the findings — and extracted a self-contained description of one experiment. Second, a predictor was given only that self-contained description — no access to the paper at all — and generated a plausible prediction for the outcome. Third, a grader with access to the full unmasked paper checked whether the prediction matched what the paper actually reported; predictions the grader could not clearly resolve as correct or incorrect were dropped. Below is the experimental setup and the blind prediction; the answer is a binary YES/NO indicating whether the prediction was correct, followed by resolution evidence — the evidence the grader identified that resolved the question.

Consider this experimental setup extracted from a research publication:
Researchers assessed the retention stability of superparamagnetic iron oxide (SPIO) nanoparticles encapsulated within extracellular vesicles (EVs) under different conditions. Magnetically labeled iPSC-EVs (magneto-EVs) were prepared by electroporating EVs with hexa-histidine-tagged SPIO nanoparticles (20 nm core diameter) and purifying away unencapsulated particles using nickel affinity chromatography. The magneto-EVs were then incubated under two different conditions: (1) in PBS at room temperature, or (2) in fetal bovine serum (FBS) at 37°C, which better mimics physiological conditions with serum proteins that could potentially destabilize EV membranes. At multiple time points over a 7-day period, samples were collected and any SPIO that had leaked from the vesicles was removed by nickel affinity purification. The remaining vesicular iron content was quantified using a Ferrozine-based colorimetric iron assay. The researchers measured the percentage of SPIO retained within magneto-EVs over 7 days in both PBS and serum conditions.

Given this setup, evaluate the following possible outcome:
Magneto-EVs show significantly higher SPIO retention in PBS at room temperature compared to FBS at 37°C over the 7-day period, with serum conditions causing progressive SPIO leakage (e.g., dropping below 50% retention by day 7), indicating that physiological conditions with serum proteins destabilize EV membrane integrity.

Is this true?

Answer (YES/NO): NO